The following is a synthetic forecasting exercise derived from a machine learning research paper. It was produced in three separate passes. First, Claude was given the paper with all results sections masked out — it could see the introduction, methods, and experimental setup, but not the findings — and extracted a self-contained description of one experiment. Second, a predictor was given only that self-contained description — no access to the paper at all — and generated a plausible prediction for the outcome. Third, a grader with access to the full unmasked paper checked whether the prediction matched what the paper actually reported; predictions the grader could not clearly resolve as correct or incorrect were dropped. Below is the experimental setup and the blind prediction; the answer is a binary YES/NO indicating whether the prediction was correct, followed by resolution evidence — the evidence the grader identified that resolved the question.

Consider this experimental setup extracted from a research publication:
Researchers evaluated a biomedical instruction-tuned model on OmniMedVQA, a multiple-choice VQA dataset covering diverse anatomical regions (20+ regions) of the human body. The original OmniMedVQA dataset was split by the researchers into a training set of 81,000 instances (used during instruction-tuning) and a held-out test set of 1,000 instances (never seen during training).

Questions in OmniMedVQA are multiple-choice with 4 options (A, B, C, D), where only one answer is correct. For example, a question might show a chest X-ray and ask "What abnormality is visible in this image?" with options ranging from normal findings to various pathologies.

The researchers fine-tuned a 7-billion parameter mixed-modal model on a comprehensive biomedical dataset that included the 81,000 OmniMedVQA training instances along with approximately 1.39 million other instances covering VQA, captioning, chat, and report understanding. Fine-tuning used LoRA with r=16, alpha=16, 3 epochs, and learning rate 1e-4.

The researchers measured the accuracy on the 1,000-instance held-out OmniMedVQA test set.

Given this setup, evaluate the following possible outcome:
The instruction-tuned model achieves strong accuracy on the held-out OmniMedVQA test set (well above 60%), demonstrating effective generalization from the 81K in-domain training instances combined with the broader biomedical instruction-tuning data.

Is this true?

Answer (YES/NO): YES